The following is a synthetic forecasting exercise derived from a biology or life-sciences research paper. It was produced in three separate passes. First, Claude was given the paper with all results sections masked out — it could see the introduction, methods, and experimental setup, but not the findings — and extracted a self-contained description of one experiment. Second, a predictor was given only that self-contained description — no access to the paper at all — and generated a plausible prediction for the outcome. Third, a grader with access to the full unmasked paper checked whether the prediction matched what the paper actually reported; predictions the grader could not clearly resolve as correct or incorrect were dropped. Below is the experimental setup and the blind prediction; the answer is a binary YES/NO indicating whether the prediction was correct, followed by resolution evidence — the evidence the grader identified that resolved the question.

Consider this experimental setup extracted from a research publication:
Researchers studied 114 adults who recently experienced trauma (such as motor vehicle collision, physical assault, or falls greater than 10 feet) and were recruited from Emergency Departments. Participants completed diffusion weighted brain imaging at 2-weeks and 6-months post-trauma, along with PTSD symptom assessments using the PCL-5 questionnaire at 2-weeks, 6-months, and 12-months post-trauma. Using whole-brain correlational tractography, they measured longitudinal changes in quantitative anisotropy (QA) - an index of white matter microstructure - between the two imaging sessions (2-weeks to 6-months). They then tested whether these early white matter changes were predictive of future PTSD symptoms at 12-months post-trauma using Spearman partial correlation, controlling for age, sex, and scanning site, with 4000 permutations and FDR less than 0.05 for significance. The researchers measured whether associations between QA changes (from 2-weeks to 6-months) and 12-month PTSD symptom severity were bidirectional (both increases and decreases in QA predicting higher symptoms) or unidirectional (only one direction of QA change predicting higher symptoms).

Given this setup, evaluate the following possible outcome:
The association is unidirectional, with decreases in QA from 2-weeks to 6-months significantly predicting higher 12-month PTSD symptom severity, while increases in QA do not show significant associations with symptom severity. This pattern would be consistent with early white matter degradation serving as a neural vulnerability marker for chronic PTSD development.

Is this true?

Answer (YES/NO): NO